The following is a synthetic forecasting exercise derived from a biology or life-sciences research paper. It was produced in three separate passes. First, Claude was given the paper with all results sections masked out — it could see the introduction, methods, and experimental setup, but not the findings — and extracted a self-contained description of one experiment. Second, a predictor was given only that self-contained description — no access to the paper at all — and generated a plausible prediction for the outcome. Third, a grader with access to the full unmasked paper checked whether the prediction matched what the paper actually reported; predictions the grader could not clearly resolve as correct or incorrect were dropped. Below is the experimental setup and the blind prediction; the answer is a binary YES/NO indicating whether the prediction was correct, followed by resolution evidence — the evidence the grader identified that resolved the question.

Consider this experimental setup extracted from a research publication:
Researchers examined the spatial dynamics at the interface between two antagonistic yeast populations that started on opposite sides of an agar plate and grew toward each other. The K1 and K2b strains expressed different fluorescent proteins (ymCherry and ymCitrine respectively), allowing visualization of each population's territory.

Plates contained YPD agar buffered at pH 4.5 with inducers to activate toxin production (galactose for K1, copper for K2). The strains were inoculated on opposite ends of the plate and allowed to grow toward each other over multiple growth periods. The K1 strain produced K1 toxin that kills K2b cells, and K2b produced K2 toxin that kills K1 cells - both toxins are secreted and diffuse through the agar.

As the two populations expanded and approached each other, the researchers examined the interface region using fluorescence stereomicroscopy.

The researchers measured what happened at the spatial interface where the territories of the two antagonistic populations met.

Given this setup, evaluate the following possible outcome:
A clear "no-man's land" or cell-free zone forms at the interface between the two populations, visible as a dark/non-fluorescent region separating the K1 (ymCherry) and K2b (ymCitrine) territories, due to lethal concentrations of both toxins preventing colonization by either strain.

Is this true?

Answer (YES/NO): NO